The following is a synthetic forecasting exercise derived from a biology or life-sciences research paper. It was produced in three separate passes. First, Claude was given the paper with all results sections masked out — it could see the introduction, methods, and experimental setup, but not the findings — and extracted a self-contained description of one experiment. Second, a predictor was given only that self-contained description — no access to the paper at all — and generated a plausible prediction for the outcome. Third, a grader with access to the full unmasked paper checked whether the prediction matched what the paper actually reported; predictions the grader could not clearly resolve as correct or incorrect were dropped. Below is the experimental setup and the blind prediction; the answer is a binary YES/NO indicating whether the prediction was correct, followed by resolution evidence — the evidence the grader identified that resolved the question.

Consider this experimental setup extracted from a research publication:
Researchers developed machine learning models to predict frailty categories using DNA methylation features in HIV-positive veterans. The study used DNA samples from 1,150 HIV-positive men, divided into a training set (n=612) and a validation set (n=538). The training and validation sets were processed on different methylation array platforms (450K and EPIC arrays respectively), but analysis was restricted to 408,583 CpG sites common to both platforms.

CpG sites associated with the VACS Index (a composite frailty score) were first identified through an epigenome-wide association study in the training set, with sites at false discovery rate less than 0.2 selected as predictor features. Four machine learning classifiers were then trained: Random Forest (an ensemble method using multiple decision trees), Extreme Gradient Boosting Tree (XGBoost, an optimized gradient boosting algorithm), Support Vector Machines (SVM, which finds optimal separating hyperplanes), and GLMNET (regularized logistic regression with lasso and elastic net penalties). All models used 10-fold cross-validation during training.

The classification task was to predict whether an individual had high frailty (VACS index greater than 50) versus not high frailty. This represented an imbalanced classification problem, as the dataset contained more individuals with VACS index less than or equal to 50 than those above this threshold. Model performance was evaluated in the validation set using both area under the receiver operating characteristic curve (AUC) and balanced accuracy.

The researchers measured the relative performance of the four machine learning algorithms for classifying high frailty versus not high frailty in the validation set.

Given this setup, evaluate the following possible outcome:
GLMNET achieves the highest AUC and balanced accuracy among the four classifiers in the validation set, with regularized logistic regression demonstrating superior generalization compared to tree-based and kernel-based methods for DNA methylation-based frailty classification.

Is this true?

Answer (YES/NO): NO